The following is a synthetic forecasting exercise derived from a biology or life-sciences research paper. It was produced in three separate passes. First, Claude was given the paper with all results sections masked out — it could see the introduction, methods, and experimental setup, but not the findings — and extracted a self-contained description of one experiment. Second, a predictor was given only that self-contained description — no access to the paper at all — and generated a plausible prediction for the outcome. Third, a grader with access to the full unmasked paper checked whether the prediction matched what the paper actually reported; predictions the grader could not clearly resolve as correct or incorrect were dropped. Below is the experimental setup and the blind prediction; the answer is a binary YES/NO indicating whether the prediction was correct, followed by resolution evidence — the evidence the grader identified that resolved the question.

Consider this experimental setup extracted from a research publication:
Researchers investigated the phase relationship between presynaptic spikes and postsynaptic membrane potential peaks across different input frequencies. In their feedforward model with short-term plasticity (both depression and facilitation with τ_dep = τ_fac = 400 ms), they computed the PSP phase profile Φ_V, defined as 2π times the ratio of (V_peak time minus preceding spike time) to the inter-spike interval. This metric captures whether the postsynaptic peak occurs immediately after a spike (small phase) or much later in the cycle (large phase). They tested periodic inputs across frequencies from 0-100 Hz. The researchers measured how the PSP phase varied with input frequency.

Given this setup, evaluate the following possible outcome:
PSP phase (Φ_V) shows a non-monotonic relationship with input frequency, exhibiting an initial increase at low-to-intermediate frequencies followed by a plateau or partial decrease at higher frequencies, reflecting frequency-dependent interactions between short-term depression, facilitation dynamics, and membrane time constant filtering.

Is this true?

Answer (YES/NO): NO